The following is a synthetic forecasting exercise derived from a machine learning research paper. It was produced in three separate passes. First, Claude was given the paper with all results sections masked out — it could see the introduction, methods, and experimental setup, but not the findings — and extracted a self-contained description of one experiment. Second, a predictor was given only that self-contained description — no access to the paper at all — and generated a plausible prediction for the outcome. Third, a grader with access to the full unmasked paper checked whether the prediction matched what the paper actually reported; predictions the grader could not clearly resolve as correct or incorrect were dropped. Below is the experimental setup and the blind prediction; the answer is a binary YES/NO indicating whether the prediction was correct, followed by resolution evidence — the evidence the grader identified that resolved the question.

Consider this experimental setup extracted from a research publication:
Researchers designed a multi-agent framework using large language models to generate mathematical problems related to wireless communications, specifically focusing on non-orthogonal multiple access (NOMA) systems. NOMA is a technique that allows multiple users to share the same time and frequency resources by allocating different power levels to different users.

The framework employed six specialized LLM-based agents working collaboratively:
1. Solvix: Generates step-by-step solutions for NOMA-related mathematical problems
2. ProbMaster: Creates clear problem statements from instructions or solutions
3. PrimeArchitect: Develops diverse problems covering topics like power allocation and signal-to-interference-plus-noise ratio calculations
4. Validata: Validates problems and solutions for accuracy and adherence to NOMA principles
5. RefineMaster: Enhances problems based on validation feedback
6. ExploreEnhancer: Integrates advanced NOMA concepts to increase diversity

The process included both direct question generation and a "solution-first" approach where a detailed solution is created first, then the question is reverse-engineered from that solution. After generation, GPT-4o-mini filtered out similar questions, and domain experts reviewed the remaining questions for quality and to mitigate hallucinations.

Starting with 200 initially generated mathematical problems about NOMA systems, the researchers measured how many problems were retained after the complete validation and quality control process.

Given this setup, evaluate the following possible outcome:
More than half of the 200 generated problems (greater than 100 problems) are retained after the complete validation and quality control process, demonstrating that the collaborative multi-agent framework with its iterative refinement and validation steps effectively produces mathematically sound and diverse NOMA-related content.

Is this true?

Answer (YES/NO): NO